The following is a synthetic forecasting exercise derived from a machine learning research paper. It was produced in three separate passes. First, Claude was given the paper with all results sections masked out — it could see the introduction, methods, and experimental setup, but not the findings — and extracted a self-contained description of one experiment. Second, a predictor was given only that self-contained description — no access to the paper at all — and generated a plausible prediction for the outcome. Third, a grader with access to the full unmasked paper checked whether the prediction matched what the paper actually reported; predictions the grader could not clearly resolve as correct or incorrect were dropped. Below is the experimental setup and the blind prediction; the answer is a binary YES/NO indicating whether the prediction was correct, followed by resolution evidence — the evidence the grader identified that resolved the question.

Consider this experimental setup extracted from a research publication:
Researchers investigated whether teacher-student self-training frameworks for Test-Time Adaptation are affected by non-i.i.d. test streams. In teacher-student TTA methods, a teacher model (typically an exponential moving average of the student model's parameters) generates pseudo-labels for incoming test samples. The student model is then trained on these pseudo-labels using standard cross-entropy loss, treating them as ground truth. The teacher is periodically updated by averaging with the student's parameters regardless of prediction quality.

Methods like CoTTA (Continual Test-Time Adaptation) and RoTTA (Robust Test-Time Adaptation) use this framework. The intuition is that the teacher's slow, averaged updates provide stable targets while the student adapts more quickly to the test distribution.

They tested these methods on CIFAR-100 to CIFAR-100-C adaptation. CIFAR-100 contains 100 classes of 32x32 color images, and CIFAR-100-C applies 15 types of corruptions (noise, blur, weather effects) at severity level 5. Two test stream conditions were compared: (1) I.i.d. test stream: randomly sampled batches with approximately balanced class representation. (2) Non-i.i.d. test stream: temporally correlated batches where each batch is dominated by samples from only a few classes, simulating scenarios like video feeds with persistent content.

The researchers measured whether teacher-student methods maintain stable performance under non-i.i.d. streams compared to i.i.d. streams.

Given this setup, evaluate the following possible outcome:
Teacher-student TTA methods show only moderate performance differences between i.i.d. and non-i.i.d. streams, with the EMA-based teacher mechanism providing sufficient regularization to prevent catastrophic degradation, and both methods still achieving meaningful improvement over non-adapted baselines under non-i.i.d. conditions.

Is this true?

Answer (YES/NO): NO